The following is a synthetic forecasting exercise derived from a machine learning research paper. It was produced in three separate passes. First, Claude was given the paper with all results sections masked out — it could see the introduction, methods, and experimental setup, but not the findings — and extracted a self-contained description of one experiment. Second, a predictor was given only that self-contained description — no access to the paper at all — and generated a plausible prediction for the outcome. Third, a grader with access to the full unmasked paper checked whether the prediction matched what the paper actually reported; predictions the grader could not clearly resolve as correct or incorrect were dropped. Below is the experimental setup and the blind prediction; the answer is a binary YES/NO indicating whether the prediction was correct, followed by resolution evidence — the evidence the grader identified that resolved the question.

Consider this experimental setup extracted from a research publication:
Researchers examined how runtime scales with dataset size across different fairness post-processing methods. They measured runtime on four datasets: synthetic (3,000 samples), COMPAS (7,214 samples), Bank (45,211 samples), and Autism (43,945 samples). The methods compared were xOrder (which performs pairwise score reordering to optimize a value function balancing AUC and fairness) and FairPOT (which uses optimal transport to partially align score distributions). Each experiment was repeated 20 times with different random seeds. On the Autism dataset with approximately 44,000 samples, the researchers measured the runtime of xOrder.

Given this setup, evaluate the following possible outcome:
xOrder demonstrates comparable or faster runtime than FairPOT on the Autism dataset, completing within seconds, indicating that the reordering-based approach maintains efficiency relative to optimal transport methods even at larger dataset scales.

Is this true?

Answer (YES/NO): NO